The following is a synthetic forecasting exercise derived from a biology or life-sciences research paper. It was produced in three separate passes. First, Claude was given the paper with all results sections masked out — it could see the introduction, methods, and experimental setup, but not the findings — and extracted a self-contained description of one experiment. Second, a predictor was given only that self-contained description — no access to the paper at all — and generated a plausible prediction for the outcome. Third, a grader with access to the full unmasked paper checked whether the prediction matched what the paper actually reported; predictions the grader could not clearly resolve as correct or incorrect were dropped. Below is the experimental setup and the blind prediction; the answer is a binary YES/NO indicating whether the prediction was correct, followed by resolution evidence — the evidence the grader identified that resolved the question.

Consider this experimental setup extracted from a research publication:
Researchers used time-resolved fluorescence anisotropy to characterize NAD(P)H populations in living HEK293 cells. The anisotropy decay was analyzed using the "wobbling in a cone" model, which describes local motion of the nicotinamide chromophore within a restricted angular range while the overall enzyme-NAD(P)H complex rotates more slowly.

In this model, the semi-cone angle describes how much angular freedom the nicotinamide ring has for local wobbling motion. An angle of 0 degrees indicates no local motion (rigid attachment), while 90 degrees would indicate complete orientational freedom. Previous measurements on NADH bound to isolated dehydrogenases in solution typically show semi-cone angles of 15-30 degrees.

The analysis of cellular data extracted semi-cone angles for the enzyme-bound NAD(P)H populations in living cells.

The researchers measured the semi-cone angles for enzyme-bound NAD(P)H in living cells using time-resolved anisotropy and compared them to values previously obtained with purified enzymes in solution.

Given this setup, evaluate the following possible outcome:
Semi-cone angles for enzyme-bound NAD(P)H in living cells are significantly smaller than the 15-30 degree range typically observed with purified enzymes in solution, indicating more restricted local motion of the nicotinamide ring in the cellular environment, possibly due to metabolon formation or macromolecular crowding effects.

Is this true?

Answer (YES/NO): NO